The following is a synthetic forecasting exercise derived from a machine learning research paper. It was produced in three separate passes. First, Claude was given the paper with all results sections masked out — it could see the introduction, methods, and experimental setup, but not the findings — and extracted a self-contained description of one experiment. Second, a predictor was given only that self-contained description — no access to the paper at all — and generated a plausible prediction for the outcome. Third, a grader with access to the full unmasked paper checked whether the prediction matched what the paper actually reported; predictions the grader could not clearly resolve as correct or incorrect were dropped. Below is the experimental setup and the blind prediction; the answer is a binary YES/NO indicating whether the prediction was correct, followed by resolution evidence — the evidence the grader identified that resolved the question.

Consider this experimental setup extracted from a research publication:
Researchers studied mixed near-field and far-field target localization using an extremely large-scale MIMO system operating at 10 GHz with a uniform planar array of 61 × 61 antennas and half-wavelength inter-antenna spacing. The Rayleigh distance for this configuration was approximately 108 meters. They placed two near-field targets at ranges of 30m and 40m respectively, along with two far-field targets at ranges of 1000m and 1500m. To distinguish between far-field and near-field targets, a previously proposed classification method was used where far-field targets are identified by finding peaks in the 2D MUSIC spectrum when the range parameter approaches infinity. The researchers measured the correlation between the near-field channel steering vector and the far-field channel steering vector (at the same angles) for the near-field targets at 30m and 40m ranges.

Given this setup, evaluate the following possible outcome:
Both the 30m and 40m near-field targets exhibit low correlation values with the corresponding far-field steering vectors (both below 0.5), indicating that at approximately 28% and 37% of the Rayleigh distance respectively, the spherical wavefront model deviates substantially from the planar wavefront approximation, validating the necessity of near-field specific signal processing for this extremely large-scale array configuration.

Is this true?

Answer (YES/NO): NO